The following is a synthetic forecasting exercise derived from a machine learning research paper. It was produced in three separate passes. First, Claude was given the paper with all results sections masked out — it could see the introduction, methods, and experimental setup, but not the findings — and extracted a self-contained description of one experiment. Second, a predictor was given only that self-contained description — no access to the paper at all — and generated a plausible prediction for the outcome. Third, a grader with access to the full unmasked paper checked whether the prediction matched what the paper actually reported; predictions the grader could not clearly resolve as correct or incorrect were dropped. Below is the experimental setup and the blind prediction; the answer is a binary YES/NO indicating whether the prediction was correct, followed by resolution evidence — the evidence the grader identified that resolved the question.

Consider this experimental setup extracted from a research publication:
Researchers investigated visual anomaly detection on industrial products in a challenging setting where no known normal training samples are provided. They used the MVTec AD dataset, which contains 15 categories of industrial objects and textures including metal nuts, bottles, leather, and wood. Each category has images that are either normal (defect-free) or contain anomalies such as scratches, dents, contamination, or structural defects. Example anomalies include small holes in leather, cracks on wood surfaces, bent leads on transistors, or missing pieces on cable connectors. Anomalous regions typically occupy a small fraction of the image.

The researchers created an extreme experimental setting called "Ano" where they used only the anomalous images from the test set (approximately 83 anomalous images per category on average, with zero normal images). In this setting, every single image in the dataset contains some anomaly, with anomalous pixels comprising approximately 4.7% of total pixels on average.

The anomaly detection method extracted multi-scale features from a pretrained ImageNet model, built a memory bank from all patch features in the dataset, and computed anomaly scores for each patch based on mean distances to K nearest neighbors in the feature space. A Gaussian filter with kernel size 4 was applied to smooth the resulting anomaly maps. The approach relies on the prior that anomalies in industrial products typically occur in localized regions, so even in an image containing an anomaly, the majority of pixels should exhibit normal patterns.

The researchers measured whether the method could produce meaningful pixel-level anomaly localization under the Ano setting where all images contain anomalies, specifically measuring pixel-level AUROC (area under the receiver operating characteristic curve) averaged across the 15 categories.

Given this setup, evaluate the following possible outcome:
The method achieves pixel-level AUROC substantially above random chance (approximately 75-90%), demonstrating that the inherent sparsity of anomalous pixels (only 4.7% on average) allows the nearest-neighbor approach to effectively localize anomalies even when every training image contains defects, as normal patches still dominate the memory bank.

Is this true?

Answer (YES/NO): NO